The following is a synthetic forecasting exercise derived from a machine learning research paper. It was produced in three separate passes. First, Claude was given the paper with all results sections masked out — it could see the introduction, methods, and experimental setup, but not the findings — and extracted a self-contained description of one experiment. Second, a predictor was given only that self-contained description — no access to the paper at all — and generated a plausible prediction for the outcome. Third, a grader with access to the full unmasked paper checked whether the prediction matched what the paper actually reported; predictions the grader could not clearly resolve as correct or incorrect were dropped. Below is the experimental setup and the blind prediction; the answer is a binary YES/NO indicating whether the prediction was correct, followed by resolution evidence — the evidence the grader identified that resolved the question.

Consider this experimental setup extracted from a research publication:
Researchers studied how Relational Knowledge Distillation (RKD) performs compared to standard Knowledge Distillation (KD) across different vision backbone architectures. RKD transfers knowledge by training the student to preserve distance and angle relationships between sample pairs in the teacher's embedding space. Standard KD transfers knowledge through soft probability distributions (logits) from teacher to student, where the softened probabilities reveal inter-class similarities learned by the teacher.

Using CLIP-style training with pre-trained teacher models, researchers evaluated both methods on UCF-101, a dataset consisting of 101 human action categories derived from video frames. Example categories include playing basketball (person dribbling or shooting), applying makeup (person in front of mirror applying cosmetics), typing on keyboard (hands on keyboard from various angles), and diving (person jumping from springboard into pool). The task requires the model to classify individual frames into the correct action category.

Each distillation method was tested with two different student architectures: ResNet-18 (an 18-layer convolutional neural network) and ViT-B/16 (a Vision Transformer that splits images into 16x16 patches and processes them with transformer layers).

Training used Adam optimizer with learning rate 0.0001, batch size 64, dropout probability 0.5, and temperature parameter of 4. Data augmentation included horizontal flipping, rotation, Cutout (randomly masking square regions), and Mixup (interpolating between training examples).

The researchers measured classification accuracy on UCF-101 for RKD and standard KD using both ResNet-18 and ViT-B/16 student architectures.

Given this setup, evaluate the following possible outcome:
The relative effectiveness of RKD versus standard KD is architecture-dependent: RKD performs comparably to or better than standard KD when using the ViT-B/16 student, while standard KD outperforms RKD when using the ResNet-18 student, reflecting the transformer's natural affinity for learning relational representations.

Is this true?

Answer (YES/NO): NO